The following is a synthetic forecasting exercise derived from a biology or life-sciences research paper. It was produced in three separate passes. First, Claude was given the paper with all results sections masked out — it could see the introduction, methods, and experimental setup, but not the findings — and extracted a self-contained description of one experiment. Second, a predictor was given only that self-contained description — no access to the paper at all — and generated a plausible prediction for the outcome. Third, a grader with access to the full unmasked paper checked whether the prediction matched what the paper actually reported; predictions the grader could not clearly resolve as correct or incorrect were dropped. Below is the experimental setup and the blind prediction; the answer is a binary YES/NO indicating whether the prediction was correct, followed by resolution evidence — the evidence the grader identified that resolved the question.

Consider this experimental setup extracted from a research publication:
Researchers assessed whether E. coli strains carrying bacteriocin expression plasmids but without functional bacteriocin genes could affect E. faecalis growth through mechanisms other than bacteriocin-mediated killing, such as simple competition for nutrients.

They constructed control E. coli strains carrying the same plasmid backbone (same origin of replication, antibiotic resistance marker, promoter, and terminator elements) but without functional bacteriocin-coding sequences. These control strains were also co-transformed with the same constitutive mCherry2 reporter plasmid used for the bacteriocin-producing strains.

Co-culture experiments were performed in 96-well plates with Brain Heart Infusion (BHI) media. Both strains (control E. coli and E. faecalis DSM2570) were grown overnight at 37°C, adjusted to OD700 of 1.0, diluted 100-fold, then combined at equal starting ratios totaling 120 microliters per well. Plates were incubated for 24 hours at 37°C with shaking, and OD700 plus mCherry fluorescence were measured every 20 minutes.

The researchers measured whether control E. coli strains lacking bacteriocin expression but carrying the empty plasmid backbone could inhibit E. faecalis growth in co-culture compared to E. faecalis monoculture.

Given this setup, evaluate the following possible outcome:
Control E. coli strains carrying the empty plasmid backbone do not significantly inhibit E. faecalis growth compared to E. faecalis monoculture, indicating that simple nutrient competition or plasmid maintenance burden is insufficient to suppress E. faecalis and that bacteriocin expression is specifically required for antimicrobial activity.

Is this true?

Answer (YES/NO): YES